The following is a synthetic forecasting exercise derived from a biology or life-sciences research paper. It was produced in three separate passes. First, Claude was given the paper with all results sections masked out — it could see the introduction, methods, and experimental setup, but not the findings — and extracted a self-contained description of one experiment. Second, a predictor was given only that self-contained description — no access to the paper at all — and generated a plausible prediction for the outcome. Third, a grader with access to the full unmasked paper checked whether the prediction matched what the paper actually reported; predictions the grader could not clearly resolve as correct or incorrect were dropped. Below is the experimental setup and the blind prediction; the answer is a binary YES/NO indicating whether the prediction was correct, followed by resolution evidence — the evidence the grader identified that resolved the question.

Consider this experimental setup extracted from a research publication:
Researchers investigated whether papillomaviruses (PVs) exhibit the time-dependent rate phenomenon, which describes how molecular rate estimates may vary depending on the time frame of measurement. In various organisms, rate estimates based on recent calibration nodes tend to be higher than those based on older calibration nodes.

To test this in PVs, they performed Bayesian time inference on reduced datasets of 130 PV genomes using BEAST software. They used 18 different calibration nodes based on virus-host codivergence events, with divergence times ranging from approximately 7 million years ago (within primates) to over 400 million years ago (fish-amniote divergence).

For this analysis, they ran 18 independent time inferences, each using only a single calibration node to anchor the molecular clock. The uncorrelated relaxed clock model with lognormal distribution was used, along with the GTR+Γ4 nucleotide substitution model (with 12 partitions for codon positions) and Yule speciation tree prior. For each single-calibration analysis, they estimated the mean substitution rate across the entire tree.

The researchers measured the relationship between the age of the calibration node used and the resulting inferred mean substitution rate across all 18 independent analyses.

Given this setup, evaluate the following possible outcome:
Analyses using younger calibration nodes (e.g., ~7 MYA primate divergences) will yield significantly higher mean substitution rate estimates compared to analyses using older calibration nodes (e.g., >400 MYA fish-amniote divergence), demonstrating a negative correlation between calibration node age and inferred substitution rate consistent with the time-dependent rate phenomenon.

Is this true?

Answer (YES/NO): YES